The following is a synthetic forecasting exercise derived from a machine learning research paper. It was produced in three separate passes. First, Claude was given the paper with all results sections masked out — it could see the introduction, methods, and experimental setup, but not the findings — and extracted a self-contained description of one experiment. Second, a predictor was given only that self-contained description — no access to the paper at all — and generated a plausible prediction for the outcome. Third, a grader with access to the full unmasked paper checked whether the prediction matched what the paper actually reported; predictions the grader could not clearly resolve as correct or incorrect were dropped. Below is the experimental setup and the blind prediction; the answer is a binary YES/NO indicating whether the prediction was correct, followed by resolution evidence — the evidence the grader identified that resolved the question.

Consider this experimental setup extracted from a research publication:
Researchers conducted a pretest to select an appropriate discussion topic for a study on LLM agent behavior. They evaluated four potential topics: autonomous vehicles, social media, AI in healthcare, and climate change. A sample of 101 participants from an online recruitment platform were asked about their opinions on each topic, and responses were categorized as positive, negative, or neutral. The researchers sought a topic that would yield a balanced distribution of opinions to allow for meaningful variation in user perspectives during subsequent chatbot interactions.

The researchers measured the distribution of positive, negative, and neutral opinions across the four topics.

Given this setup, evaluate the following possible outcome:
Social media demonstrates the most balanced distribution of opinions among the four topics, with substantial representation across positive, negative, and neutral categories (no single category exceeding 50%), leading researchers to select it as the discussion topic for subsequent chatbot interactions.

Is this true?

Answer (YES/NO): NO